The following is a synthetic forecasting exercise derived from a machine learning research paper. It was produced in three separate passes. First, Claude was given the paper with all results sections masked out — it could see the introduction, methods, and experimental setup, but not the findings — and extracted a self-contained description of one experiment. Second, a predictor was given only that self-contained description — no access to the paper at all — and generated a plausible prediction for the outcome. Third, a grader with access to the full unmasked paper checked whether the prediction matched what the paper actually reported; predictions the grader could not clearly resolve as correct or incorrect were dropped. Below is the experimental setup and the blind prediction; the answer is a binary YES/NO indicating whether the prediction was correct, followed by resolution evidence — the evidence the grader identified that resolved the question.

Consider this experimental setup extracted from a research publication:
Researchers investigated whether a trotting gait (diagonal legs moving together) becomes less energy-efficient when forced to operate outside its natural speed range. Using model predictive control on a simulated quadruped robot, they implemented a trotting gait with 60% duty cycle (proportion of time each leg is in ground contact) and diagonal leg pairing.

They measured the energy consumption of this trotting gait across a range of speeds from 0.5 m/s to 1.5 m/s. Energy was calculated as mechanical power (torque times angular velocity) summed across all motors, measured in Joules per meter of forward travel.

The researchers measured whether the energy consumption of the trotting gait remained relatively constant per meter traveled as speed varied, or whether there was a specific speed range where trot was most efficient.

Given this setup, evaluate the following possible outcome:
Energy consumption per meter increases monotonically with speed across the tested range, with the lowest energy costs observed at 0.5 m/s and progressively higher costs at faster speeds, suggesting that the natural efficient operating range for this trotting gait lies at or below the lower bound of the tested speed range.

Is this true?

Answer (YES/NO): NO